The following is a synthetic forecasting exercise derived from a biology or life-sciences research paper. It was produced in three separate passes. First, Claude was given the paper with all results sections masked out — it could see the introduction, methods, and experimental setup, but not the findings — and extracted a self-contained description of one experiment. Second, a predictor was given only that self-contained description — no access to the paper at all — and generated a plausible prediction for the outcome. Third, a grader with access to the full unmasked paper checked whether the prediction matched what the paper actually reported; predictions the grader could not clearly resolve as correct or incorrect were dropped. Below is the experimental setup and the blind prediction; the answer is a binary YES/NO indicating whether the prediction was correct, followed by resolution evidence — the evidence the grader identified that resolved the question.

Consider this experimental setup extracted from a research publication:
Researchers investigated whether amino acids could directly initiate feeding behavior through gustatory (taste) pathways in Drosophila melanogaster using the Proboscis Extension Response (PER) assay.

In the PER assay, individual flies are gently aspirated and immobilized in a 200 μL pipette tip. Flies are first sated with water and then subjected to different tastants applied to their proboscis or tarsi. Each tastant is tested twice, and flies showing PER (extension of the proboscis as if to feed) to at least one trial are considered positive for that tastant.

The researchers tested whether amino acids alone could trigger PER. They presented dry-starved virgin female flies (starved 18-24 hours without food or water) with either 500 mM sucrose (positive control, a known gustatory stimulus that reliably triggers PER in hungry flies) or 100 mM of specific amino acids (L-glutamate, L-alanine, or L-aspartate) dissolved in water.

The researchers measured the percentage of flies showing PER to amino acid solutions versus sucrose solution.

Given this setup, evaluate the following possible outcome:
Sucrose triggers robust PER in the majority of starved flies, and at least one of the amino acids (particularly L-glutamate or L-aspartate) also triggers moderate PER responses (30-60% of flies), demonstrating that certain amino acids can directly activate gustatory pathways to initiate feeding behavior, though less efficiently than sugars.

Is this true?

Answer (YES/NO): NO